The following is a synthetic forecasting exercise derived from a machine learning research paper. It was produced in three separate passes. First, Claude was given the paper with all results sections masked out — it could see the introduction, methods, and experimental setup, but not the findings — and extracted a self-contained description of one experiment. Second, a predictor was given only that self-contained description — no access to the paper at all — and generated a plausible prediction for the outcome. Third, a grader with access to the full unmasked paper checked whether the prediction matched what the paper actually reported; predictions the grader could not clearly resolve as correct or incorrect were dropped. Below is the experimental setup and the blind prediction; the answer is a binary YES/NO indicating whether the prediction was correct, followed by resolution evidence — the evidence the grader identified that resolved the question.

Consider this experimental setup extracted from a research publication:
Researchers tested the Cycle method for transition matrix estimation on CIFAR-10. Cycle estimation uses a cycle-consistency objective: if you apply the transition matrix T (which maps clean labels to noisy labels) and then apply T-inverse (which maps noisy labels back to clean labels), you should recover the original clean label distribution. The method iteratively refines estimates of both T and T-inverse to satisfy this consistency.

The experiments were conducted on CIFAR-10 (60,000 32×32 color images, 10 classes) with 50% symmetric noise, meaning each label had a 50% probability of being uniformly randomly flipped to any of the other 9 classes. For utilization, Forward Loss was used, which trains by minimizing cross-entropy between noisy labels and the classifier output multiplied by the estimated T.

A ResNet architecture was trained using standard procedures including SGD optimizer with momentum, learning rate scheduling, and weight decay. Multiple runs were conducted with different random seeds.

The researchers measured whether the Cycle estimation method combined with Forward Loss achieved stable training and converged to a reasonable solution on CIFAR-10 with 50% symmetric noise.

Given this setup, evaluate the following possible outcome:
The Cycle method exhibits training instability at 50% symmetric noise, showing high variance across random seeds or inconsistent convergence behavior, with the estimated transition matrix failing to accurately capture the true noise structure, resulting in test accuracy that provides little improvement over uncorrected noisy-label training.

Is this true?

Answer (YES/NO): NO